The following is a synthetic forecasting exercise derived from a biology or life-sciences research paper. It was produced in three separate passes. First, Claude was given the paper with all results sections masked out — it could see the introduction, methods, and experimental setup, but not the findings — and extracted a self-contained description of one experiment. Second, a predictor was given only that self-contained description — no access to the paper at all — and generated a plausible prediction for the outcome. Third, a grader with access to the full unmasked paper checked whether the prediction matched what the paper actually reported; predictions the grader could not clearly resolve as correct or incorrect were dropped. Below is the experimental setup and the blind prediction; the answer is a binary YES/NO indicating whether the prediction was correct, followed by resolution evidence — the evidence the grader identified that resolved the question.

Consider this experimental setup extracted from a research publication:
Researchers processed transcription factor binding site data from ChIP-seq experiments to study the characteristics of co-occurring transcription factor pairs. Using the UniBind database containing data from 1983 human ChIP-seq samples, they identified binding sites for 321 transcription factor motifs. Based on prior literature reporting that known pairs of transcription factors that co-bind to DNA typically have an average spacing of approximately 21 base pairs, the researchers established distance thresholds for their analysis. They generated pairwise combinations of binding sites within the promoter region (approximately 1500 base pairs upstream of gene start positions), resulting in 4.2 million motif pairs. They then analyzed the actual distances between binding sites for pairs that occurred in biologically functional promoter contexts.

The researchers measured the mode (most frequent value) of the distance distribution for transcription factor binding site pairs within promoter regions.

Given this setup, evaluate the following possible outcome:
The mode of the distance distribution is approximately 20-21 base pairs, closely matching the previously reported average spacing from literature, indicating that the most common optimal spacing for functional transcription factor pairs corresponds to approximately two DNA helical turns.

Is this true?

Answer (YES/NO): NO